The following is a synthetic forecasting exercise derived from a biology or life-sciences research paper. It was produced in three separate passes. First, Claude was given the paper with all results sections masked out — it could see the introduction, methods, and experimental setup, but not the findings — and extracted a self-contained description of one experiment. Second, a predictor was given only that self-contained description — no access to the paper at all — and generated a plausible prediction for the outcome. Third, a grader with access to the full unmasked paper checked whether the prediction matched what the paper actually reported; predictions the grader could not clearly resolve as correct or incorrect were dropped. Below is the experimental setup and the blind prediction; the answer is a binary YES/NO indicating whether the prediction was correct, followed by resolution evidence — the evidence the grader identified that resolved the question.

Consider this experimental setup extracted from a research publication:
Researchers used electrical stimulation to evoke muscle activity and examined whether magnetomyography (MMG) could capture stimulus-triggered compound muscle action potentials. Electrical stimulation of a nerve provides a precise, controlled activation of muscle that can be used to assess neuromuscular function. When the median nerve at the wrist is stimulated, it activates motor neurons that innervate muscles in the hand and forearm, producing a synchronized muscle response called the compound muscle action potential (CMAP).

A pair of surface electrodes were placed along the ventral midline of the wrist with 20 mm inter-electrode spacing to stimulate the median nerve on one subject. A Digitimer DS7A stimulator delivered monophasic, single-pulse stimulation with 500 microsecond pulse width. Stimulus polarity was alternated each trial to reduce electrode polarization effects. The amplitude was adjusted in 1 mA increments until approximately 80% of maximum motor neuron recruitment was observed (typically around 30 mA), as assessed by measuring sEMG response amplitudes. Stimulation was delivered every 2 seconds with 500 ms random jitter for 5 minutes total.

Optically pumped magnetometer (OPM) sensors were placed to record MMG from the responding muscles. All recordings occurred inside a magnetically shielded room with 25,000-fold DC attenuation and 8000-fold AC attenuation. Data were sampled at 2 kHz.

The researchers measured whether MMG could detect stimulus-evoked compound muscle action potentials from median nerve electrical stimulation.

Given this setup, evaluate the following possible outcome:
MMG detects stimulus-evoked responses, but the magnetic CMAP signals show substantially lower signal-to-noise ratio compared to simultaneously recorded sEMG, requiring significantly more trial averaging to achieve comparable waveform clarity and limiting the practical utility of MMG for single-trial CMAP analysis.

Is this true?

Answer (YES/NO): NO